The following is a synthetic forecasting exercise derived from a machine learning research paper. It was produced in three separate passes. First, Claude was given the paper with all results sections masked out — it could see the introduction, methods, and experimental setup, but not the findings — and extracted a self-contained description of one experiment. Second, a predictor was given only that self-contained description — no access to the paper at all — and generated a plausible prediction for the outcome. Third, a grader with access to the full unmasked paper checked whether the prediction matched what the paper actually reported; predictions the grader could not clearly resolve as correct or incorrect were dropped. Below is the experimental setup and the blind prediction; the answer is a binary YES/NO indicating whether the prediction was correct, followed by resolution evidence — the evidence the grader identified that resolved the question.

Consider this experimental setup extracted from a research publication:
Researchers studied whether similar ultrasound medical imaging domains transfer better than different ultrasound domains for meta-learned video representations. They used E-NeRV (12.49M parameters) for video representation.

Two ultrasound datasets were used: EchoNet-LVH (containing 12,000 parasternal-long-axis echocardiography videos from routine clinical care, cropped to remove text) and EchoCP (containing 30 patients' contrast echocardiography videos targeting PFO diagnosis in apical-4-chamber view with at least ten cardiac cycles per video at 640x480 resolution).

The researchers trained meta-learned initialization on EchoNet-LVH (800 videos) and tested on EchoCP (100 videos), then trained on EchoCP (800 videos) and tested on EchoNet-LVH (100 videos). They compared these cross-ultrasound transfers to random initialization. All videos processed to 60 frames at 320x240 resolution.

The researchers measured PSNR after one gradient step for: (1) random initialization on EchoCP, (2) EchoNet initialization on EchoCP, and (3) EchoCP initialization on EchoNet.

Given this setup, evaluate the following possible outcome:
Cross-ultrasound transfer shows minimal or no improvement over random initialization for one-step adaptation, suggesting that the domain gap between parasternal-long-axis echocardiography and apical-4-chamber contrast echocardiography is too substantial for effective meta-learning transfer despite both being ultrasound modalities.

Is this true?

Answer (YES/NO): NO